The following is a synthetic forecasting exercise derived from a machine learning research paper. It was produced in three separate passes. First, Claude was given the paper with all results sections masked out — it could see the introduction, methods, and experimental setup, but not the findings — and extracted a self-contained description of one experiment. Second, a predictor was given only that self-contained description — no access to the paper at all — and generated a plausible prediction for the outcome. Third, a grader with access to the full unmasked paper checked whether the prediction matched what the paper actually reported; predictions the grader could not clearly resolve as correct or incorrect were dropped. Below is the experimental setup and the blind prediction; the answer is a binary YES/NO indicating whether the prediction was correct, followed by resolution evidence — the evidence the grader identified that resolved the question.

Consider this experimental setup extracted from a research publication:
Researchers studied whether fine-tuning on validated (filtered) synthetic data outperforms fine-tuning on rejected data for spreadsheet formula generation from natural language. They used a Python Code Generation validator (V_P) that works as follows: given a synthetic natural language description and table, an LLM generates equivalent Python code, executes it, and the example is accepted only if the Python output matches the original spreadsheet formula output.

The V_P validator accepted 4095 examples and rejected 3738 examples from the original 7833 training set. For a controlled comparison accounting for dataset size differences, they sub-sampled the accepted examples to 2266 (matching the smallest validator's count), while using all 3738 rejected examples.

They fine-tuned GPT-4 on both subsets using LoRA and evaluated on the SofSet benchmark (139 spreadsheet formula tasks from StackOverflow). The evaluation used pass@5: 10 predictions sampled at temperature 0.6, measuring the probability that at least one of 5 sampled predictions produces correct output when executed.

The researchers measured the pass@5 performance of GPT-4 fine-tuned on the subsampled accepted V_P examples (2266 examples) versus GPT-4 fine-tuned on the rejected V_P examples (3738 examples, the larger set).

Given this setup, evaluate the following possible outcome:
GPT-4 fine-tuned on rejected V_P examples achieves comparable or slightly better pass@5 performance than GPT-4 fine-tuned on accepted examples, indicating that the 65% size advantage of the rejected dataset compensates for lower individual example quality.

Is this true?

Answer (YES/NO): NO